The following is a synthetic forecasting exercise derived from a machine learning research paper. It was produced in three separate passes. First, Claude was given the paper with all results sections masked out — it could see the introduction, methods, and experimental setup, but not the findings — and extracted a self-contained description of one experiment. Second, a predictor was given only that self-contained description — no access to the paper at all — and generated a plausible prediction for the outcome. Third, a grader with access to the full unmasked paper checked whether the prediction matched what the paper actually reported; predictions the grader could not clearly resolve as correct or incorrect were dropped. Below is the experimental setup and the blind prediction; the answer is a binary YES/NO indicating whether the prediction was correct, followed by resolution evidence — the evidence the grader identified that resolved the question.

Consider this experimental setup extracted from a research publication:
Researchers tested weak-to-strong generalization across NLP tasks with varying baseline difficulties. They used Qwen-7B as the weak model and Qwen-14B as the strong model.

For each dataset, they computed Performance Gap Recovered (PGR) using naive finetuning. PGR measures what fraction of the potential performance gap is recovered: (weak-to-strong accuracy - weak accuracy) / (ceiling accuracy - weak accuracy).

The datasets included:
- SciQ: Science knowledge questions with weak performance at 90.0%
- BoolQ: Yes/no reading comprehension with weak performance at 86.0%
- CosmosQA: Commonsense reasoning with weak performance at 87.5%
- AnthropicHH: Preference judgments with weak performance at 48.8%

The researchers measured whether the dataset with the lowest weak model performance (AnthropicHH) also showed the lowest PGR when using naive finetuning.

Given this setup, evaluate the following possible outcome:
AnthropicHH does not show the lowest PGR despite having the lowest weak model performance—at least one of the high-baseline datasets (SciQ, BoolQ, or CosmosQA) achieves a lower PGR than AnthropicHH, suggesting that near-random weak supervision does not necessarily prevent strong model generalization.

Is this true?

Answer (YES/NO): YES